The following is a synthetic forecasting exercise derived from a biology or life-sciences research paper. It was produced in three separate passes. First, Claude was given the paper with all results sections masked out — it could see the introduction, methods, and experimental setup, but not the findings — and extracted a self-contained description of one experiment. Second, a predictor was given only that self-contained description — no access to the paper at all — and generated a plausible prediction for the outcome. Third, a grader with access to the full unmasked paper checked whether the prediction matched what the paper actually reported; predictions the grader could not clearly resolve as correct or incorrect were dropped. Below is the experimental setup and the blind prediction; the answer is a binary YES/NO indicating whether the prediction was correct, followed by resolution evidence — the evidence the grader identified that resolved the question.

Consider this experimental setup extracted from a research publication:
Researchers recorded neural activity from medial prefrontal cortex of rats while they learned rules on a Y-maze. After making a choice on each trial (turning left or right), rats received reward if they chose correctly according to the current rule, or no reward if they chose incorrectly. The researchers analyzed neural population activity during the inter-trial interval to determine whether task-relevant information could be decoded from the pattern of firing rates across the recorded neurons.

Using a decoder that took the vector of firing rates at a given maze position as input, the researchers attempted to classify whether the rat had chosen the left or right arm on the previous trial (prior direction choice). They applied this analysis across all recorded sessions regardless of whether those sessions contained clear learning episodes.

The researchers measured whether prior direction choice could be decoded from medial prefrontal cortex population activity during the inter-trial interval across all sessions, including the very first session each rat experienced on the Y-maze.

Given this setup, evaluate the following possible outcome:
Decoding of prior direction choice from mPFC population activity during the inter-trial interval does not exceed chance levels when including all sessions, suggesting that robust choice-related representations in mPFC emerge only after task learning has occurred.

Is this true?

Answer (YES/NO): NO